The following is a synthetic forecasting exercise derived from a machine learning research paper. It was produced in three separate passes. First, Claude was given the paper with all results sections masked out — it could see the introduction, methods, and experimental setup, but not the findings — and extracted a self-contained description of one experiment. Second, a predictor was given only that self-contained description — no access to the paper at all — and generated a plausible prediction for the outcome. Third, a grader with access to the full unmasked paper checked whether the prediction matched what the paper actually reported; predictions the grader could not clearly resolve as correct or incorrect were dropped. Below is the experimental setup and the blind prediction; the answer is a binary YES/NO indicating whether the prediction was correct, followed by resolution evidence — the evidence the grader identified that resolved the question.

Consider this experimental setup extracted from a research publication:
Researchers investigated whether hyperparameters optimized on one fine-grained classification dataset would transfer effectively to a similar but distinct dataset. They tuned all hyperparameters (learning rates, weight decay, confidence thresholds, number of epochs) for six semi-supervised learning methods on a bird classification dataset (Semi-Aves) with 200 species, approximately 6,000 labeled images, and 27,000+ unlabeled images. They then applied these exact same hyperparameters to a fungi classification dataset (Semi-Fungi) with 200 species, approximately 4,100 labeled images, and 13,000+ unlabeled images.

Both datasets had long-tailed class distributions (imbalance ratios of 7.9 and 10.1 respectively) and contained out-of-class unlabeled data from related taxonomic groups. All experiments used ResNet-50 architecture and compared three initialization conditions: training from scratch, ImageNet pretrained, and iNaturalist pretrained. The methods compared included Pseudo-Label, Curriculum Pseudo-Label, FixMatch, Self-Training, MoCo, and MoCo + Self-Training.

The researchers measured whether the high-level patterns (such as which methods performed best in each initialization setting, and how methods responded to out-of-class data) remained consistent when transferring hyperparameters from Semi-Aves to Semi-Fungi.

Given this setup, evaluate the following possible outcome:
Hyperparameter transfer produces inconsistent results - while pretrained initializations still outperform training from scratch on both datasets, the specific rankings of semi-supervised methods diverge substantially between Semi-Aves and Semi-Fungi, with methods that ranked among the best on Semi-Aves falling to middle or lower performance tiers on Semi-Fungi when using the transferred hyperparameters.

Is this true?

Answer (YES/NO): NO